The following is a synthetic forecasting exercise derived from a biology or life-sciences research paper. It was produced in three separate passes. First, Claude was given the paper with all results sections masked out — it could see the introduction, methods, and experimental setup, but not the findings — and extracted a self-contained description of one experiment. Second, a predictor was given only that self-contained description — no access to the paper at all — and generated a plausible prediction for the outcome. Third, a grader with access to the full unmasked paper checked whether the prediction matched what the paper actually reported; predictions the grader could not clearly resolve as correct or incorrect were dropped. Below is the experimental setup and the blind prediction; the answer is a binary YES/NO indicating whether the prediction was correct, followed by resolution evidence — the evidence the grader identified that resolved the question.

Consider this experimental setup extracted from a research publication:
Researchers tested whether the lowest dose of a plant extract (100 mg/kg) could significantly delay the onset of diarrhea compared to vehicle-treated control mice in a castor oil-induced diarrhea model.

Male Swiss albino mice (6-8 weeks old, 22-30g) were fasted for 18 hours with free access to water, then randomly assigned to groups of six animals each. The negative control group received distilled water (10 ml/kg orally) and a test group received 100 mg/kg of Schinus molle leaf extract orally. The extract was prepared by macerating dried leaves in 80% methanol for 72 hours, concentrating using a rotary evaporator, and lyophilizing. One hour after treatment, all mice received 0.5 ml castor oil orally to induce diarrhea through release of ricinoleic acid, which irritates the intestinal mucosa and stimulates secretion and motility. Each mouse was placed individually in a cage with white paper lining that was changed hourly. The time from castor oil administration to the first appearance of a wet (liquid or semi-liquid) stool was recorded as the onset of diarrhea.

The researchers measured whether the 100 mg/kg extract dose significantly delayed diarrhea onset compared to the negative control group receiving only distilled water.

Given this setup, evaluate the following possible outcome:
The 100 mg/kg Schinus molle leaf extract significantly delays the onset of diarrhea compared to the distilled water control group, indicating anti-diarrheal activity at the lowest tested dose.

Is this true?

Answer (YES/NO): YES